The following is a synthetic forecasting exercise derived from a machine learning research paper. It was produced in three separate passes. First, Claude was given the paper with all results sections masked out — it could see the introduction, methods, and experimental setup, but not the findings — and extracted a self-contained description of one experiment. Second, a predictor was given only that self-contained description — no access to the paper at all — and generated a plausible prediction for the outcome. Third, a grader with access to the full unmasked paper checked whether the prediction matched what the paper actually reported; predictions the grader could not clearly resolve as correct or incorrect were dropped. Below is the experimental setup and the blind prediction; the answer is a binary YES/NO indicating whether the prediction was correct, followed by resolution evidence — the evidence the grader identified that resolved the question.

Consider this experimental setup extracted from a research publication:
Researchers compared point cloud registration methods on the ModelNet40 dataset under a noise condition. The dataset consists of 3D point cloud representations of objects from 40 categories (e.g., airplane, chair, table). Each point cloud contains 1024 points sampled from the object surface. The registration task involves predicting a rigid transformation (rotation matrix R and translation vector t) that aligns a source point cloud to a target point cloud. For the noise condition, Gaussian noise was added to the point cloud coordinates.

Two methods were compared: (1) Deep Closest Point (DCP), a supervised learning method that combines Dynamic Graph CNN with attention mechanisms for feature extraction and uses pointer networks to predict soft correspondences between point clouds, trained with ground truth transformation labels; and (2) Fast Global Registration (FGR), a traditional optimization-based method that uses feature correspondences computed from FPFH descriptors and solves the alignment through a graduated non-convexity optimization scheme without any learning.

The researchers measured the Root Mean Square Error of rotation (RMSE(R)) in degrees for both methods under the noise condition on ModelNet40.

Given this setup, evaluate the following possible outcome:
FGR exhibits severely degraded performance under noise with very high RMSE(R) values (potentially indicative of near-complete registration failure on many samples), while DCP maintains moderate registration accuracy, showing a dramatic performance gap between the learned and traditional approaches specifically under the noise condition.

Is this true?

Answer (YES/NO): NO